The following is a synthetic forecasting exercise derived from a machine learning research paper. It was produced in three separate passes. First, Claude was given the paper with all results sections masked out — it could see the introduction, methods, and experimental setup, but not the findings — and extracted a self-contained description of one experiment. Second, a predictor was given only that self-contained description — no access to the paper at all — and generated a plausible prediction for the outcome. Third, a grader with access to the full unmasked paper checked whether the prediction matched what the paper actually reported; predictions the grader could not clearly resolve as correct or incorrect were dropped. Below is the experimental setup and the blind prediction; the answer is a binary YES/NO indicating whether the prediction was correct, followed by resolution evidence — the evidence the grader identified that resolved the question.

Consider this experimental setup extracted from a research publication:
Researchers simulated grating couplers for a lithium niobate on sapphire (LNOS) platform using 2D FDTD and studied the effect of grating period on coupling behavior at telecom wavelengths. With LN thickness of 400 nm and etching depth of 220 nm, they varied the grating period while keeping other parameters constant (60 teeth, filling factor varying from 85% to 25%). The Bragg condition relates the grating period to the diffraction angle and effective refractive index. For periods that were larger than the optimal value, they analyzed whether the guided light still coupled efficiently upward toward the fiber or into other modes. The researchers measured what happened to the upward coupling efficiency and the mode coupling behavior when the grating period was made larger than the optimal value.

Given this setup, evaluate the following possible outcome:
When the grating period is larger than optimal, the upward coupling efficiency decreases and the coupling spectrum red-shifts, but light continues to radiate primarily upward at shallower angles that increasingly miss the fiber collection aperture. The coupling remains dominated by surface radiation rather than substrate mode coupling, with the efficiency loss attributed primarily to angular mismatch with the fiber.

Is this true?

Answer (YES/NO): NO